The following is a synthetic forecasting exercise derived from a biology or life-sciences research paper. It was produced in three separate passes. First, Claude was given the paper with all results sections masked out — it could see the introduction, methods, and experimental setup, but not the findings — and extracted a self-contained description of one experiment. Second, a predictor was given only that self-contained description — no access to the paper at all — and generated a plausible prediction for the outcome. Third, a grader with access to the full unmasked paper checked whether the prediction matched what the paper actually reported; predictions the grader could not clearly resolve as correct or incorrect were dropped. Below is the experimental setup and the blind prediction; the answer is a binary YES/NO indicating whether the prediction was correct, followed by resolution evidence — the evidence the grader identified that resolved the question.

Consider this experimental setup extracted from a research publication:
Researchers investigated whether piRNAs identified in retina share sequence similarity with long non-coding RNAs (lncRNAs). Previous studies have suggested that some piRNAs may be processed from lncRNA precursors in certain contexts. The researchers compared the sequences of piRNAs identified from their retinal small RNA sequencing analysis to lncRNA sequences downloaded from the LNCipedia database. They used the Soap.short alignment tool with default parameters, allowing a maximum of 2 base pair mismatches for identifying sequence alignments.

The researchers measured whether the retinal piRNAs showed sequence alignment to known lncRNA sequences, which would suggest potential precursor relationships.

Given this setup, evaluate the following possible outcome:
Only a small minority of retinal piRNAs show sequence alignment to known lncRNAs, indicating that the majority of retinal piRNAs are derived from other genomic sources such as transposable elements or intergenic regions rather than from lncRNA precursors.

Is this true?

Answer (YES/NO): NO